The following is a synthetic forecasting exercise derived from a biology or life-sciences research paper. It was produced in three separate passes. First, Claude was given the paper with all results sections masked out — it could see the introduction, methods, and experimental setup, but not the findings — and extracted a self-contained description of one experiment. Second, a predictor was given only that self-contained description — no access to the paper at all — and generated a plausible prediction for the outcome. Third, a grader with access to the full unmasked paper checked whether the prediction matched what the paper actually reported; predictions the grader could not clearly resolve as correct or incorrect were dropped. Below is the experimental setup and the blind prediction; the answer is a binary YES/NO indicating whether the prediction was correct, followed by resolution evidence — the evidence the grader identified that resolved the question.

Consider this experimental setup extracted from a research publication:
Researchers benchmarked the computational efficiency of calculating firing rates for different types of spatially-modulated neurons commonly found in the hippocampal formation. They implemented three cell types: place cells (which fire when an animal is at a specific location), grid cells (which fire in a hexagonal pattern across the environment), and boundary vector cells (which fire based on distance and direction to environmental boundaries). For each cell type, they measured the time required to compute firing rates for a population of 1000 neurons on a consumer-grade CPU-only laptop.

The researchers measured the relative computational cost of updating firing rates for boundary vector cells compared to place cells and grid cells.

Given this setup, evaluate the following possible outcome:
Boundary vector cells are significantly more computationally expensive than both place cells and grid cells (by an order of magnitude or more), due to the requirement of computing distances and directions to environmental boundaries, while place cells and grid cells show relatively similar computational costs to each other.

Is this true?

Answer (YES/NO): YES